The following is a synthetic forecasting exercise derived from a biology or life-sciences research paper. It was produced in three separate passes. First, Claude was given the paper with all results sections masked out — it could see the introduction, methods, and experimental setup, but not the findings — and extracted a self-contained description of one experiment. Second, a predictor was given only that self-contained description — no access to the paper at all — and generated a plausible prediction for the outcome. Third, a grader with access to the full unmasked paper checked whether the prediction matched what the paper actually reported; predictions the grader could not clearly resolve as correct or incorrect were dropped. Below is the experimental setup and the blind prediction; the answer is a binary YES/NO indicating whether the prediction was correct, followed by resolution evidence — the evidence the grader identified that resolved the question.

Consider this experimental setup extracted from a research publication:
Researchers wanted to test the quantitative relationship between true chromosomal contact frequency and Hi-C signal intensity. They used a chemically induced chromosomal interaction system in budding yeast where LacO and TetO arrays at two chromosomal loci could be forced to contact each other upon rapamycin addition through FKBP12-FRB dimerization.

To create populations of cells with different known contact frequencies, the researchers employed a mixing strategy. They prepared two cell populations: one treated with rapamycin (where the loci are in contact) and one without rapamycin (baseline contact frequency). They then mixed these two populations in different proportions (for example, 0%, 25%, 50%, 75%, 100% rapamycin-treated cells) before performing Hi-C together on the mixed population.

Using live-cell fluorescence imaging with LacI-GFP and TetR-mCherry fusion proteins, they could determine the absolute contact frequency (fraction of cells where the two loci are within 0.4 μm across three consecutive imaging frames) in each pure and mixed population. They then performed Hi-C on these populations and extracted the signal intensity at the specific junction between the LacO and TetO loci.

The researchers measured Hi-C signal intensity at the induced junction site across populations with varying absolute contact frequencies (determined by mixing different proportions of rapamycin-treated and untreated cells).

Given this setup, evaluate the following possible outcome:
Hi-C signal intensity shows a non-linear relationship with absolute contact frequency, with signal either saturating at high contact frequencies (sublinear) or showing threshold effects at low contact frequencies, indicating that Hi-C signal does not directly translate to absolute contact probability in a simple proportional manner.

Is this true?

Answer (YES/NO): NO